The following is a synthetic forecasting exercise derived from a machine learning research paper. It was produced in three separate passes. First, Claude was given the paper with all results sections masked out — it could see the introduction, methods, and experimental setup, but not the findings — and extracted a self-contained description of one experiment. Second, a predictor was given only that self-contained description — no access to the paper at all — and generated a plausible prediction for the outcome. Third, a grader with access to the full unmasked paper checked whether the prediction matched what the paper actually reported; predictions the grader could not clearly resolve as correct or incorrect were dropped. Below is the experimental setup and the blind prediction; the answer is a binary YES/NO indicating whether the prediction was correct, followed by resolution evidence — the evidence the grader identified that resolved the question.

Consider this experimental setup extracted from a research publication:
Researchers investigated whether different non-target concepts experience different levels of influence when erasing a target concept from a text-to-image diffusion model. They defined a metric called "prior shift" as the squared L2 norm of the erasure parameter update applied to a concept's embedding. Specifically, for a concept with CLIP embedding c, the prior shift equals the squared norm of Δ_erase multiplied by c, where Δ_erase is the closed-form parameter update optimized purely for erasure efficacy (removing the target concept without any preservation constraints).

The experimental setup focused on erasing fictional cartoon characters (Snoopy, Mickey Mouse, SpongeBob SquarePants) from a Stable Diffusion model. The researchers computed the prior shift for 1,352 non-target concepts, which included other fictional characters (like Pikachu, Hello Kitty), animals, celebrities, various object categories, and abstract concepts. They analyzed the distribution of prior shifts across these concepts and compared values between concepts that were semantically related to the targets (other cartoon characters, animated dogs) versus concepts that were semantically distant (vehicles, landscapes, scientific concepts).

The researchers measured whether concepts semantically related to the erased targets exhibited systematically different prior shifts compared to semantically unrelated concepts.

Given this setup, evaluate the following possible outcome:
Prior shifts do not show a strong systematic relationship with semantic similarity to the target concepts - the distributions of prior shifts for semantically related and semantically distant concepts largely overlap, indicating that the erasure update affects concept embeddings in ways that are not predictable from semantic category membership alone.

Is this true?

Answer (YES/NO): NO